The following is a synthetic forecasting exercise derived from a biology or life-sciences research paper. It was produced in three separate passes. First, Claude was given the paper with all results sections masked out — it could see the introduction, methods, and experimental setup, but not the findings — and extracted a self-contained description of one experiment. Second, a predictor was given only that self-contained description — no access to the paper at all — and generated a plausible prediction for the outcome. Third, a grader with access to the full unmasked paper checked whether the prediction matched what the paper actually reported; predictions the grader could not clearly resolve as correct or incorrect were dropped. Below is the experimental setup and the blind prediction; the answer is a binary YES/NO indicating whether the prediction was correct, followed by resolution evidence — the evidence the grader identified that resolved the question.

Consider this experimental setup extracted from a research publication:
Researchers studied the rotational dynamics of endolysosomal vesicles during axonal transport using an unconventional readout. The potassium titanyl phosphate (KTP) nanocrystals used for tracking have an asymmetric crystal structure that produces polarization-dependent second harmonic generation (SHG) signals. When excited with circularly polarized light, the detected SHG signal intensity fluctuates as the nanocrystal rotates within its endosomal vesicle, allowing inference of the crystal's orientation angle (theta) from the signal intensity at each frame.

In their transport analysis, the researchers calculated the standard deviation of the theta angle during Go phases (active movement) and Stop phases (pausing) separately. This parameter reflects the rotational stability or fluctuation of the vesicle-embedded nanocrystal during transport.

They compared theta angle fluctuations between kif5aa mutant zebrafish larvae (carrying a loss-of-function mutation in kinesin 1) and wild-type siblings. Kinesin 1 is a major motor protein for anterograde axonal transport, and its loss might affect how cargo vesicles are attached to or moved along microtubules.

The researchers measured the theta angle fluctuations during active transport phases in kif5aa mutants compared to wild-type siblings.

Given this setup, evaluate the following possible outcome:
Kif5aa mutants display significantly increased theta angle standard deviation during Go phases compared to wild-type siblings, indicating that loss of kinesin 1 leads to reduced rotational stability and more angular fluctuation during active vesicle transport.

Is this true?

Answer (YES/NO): NO